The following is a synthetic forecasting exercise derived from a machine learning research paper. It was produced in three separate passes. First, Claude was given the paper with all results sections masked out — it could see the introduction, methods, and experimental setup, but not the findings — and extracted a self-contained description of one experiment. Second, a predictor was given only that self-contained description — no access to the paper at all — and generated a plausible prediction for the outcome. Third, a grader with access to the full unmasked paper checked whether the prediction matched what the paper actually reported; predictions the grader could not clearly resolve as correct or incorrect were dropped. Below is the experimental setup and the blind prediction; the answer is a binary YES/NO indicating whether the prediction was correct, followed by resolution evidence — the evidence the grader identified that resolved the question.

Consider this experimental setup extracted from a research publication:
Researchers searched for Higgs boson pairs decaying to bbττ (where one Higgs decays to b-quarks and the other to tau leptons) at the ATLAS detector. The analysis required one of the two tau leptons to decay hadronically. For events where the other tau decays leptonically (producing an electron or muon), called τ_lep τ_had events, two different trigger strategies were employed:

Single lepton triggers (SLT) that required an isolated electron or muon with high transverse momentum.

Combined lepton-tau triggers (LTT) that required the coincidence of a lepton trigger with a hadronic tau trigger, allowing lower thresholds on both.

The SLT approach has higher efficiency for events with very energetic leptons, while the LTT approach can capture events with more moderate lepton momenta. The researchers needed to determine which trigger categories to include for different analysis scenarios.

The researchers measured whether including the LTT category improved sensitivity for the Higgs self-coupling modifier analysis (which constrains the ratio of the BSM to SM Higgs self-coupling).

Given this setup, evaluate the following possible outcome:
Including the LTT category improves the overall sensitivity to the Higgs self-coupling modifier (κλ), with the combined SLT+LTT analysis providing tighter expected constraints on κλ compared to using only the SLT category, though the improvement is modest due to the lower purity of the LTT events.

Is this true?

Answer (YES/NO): NO